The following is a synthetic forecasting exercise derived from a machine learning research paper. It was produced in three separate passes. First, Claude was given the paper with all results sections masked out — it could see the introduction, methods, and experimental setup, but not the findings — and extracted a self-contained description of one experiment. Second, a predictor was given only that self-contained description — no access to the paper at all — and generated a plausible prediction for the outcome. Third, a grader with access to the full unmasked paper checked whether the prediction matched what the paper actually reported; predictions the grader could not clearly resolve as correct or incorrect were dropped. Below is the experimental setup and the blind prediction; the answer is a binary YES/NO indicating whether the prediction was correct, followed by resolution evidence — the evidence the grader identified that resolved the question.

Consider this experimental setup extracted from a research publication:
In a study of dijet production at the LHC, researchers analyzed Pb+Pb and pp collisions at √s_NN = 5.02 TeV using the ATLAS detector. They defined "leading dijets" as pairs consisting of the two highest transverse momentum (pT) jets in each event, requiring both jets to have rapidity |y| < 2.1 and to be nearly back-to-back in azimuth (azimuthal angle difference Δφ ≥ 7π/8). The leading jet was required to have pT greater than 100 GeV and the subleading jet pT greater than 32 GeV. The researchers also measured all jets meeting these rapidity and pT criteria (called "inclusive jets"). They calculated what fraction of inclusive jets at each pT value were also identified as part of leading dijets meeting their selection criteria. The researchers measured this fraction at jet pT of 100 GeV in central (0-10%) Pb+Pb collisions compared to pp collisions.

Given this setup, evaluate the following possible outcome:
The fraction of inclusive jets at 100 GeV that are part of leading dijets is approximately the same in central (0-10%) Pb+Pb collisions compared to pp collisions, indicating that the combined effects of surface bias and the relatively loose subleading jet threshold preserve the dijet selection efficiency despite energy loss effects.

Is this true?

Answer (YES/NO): NO